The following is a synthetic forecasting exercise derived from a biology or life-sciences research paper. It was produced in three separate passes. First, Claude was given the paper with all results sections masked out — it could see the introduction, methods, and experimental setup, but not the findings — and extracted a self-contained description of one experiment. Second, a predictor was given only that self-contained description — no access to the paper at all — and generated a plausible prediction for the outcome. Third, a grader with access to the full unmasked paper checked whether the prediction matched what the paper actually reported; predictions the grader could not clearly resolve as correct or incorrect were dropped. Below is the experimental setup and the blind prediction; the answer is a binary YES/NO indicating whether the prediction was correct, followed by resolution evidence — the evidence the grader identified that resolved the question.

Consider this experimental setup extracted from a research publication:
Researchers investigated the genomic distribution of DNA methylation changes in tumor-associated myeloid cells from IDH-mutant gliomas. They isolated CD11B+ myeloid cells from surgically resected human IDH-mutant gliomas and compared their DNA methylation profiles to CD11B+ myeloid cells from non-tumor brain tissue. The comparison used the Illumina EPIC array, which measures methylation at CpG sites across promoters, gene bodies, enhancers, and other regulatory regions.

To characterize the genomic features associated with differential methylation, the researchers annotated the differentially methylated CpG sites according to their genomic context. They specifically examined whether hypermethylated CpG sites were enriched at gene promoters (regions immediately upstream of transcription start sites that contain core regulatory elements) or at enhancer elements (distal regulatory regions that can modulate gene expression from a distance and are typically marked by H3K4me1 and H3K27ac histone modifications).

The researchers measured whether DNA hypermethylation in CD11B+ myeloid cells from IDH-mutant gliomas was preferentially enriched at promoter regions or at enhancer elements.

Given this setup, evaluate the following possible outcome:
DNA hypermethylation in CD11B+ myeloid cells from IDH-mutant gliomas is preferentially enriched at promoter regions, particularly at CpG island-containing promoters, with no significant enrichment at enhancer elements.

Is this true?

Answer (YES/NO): NO